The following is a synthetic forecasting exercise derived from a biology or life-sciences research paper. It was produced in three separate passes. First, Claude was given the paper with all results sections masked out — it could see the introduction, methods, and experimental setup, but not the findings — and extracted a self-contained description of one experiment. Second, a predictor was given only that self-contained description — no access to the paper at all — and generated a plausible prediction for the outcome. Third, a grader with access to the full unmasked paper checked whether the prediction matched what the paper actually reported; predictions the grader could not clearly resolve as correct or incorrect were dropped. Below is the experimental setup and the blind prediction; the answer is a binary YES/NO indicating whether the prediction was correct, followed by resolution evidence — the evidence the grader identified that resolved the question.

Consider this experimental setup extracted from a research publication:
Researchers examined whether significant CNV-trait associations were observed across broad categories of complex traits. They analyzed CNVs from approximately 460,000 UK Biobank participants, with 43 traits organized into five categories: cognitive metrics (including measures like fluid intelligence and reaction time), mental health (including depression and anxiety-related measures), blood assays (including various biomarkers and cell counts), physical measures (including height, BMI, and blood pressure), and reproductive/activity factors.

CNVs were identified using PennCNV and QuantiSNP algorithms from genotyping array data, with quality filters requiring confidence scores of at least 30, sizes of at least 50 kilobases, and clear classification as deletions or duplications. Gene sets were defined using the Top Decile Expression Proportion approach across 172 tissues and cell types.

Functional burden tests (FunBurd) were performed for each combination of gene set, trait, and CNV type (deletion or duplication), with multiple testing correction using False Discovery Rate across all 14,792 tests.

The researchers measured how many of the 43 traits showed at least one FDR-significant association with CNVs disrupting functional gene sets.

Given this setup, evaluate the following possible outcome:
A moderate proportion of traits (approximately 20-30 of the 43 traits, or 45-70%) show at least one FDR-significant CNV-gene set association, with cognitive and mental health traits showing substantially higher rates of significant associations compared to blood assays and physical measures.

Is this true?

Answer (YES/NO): NO